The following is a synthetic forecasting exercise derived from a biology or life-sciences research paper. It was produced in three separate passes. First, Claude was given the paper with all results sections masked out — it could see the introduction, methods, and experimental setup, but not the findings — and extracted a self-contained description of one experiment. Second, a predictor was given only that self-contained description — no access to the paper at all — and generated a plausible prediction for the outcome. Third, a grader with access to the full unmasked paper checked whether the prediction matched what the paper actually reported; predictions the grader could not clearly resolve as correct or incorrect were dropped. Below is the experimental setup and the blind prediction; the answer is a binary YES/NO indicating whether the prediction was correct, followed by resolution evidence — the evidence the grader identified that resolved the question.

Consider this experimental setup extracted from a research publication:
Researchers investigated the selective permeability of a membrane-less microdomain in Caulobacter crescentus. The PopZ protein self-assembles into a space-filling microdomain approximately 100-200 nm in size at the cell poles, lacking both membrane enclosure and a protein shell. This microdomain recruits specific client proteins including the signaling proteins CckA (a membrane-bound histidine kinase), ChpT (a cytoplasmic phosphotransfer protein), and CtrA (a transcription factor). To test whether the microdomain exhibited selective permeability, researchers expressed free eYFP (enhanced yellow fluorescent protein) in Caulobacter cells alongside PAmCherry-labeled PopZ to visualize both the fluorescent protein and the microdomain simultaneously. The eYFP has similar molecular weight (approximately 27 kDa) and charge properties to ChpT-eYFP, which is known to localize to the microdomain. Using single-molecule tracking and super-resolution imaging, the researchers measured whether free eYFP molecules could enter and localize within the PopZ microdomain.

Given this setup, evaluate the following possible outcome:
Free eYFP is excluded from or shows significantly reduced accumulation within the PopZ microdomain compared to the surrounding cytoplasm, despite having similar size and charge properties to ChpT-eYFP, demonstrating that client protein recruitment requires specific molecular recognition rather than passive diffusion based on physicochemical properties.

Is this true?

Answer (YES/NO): YES